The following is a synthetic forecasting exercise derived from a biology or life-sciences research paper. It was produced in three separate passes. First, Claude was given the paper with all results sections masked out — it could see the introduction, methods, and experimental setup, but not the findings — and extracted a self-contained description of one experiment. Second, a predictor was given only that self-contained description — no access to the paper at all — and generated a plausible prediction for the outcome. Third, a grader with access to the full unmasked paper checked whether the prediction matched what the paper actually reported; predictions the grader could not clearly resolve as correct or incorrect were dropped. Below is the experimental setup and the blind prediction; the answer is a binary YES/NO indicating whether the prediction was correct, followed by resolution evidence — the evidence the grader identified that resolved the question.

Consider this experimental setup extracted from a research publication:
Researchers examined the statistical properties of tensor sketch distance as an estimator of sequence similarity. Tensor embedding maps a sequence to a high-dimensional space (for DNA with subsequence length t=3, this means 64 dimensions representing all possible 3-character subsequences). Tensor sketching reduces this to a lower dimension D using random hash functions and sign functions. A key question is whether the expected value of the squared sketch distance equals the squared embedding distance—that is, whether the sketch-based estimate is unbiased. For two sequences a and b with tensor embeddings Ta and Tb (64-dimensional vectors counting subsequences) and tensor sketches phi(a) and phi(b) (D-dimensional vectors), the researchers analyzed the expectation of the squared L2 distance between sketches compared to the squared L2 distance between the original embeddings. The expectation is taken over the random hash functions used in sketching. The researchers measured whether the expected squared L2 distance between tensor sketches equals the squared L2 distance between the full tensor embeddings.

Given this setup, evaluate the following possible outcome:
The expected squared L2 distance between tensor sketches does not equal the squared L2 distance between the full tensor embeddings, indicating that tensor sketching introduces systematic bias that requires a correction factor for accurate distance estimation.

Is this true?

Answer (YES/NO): NO